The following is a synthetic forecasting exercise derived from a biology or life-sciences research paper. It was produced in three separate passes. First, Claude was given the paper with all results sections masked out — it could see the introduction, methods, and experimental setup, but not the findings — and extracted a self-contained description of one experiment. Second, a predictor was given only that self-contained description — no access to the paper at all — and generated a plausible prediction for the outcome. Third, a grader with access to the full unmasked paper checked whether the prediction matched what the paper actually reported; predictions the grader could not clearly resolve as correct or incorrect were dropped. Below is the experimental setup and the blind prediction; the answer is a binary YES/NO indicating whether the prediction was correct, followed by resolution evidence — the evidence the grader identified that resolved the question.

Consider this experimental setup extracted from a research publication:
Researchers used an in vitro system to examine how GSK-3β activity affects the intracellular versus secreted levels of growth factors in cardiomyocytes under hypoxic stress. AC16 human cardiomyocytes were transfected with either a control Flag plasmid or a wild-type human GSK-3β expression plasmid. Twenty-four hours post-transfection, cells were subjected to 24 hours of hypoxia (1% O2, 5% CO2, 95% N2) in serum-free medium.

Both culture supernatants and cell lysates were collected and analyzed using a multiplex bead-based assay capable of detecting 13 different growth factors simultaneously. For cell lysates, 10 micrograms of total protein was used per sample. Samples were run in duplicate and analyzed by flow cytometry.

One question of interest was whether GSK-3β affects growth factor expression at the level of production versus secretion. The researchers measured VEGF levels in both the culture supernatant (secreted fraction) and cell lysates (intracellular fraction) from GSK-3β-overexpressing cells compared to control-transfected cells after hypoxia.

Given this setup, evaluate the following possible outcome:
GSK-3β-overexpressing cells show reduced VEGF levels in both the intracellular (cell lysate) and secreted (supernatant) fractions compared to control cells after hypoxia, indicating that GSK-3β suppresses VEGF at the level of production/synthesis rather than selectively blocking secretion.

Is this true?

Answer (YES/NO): NO